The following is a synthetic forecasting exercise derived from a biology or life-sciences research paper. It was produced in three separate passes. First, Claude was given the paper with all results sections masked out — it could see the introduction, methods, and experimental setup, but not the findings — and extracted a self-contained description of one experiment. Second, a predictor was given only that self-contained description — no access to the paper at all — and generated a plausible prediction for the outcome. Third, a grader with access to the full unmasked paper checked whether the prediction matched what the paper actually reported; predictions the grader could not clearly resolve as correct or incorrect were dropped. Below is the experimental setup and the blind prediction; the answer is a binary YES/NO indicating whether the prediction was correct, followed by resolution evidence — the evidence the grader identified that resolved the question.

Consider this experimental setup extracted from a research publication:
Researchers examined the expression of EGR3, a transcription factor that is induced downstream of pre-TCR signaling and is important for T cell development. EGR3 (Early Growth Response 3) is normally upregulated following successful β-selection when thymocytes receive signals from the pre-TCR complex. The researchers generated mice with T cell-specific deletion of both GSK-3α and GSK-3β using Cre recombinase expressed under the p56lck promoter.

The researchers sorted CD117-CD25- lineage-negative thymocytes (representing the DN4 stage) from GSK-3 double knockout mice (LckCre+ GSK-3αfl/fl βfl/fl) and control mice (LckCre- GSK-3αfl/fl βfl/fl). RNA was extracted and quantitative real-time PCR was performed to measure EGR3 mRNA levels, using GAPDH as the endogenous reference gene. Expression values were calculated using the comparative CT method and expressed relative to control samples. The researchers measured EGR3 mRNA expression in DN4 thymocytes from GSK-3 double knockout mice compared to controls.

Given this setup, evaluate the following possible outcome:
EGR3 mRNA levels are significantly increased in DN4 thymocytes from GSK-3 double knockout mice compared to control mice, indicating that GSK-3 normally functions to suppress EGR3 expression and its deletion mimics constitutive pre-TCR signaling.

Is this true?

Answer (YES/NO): NO